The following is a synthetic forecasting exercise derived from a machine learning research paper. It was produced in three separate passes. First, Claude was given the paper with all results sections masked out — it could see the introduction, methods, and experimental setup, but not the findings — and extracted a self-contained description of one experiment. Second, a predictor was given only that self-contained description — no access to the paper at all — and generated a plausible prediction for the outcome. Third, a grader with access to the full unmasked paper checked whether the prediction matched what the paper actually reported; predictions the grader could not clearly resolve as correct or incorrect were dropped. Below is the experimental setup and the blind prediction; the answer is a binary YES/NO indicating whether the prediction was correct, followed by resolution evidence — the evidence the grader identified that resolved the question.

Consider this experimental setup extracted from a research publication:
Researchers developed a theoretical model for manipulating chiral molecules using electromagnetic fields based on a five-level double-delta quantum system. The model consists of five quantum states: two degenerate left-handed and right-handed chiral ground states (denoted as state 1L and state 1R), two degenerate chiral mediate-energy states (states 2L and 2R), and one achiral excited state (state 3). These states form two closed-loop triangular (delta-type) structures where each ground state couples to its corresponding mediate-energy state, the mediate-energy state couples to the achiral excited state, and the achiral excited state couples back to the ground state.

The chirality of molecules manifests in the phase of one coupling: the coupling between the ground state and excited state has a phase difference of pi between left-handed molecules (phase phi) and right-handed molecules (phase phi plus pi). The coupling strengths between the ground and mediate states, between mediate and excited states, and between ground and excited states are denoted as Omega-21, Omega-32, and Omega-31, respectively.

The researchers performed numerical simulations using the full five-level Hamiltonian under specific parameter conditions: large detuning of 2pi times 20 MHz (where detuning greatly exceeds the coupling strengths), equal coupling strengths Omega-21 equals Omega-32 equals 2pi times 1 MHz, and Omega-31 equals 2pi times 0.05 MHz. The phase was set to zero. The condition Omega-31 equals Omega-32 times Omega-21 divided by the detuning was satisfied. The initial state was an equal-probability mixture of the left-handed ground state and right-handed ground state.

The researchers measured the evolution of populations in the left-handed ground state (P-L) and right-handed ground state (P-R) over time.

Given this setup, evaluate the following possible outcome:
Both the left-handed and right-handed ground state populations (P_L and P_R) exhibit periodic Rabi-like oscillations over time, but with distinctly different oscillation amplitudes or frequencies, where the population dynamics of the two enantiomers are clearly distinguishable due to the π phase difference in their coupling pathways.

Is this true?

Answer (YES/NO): NO